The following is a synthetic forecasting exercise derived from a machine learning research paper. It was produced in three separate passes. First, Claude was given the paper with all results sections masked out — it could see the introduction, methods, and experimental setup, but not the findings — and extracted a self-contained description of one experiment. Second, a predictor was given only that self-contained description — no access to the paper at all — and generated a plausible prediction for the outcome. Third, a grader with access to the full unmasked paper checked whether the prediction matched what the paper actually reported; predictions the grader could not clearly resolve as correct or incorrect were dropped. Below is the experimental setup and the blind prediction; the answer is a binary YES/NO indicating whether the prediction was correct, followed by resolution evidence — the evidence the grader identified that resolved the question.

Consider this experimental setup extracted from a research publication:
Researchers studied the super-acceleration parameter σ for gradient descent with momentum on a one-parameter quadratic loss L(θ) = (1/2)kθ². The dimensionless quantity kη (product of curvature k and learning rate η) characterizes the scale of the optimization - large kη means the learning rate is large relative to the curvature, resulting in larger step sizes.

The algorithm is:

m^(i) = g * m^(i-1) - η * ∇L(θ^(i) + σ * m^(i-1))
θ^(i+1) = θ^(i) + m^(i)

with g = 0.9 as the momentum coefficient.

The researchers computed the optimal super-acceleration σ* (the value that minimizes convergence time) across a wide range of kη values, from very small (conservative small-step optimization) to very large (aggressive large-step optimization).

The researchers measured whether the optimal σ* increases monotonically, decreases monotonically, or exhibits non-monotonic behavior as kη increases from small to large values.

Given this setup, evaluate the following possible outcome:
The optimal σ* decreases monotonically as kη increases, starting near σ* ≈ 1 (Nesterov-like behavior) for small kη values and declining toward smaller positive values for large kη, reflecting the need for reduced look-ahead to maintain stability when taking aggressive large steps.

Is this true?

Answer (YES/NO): NO